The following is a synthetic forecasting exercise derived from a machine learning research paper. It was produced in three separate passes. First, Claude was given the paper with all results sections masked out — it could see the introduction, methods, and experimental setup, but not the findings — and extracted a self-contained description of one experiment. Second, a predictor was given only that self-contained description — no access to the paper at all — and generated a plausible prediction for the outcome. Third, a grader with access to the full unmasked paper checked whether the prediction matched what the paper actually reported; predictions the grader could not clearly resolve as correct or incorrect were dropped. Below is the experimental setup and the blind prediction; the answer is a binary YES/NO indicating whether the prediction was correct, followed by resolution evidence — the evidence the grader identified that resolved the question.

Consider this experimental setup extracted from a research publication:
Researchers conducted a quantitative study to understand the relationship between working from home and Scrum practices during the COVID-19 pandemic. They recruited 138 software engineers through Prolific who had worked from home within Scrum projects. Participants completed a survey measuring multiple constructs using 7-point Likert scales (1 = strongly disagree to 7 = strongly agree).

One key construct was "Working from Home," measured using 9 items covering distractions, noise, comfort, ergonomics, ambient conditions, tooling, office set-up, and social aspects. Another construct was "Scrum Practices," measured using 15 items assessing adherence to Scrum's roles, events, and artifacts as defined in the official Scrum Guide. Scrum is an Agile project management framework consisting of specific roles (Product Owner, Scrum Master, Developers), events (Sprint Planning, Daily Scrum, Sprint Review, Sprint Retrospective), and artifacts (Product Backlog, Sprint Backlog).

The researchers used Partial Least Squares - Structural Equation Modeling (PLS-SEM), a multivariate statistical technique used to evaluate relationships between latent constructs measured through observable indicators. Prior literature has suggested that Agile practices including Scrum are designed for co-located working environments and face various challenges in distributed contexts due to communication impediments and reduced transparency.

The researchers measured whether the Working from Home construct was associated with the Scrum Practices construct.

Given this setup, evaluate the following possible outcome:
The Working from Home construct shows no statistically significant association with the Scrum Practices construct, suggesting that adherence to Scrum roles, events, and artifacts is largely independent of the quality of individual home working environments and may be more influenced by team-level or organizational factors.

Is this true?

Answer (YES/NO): NO